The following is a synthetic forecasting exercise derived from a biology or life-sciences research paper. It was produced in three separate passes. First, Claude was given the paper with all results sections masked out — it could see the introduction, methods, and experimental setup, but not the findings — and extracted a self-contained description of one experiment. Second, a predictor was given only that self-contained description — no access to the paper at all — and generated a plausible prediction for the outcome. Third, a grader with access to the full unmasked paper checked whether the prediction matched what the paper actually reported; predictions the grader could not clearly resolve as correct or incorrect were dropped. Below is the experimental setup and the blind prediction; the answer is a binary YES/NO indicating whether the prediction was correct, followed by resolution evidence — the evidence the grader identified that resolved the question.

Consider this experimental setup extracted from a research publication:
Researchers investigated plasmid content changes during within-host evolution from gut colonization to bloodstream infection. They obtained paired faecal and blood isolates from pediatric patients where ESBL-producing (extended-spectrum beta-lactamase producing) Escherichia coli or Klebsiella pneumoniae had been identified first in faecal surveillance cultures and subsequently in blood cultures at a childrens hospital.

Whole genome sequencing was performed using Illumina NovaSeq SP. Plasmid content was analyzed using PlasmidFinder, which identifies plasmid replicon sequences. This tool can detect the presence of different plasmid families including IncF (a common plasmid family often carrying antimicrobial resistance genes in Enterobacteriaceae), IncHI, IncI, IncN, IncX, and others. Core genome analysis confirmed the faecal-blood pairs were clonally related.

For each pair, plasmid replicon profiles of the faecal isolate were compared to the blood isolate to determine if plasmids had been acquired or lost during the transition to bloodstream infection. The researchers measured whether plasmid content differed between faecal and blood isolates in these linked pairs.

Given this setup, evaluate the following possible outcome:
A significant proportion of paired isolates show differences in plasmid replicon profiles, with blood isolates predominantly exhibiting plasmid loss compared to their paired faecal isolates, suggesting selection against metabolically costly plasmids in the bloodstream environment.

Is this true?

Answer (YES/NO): NO